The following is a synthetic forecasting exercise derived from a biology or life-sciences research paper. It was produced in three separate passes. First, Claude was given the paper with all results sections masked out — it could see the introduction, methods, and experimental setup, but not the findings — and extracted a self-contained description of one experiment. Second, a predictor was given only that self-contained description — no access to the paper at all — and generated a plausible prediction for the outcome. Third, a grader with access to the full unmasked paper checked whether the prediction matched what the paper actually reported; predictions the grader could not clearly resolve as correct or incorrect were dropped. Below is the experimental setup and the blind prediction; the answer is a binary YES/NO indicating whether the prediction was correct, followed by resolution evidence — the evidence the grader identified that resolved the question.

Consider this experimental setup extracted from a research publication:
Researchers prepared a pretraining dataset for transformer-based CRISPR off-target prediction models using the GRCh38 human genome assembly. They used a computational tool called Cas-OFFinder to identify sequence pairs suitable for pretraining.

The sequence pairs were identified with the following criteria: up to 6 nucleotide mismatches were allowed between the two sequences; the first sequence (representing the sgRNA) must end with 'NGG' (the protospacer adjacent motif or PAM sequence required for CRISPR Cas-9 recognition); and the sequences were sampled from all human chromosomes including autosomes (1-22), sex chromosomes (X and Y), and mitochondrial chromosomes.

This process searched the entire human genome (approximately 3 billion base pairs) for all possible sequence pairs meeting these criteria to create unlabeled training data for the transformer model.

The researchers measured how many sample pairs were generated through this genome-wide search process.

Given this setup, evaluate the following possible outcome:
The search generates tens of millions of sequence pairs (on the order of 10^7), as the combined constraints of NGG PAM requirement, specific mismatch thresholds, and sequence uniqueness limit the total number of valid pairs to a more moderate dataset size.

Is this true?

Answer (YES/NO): NO